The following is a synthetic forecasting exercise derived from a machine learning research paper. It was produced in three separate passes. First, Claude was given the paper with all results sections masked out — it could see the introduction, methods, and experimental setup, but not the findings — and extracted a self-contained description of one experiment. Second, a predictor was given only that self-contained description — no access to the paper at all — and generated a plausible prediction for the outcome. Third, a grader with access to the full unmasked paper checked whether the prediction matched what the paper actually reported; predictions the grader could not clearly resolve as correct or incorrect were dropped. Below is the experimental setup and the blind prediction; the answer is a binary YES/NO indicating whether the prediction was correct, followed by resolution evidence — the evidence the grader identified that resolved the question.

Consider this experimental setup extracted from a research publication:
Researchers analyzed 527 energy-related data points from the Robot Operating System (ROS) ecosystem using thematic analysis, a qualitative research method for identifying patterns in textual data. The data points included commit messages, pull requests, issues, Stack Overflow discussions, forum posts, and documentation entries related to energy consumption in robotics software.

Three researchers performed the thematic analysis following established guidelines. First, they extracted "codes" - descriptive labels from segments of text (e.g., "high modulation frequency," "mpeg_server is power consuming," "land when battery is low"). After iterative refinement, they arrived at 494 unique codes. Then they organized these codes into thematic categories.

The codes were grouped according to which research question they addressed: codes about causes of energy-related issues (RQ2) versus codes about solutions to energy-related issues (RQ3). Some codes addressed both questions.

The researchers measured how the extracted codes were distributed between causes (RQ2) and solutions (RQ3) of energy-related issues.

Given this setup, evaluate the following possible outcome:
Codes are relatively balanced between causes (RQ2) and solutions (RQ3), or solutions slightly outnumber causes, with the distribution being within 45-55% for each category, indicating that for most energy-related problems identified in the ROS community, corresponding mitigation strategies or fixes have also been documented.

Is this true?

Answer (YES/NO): NO